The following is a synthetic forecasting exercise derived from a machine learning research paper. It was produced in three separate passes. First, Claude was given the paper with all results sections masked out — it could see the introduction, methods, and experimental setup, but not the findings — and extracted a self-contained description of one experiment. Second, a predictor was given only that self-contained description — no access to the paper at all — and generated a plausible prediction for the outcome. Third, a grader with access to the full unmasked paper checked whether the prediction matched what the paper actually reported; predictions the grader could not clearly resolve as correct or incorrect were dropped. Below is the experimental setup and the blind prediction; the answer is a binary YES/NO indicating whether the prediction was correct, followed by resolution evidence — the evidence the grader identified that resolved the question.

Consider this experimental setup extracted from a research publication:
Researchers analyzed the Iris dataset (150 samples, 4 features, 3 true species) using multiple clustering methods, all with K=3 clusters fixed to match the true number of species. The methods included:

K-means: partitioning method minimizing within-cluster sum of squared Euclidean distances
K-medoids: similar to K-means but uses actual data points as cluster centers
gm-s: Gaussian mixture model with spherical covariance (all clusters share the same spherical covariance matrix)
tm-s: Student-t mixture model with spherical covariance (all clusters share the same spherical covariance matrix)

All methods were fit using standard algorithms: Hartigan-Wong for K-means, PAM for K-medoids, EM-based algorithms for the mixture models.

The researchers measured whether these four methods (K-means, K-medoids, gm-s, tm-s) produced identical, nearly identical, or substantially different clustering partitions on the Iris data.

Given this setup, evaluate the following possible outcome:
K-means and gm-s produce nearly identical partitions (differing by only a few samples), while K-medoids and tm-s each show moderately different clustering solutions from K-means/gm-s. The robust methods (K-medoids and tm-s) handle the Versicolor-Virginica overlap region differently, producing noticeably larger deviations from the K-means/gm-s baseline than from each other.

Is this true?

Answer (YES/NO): NO